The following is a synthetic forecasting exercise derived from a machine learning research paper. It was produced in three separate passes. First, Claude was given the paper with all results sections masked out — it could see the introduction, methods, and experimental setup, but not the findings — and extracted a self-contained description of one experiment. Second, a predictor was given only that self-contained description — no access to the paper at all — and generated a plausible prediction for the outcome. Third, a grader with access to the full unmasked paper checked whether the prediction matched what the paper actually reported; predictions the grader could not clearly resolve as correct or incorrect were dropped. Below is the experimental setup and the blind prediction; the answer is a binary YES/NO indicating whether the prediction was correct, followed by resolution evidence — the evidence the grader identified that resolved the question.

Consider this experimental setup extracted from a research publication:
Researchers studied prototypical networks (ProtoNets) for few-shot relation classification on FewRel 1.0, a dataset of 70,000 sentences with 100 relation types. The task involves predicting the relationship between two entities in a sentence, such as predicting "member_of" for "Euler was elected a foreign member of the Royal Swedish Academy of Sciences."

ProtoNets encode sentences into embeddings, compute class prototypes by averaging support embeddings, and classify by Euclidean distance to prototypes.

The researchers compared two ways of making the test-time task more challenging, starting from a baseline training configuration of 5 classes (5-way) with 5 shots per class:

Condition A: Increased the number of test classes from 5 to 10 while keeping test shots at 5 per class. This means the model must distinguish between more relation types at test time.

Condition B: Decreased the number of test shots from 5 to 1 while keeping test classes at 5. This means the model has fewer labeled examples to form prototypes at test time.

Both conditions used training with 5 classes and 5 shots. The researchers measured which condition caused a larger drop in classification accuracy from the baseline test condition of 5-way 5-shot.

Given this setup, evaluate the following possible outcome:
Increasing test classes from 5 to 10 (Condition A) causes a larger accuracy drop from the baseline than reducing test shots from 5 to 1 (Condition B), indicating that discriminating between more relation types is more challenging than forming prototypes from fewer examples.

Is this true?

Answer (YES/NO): NO